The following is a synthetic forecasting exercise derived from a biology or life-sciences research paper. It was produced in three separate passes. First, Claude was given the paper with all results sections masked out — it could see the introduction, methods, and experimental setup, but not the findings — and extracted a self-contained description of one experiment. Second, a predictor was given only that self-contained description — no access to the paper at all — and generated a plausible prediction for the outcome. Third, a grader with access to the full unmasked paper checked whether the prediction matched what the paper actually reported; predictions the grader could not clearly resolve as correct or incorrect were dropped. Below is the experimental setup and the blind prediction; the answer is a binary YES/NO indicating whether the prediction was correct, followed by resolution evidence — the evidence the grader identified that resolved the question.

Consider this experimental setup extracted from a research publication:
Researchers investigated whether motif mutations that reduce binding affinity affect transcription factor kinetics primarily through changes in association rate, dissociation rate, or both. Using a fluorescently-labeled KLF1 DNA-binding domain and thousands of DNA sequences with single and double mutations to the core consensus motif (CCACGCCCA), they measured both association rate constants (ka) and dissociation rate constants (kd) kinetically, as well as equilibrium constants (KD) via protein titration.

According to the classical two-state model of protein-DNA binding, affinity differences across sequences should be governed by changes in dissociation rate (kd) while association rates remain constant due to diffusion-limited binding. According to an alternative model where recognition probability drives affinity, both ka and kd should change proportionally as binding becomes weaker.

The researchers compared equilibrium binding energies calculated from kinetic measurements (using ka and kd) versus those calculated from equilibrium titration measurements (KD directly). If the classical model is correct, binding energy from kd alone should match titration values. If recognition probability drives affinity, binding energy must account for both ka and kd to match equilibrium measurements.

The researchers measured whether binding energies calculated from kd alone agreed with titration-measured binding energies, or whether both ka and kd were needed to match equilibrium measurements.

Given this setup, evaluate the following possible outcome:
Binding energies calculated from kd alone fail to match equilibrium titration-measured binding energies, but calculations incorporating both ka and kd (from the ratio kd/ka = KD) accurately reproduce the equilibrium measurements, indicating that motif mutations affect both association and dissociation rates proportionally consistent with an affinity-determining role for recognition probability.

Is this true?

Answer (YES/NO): YES